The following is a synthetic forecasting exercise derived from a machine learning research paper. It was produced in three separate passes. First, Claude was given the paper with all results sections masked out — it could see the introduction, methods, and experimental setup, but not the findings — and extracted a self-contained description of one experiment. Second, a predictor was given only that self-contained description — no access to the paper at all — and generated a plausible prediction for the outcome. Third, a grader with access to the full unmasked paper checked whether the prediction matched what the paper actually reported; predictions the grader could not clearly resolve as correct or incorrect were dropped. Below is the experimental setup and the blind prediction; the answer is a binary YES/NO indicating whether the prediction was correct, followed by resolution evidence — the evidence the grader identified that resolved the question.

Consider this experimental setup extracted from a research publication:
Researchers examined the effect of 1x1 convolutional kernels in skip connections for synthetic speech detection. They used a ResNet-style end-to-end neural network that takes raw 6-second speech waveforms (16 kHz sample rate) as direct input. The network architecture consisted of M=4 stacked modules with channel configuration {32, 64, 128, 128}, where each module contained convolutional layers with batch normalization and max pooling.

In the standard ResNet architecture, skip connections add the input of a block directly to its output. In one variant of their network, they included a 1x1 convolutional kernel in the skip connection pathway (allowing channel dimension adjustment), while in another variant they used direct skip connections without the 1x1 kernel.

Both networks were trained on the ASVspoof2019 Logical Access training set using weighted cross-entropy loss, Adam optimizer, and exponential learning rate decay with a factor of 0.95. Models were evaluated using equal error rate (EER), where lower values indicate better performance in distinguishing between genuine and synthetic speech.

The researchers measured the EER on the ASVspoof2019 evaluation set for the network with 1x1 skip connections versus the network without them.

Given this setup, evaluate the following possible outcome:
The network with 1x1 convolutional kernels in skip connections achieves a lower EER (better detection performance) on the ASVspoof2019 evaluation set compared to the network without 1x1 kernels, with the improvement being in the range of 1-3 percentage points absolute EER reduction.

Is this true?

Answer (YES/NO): YES